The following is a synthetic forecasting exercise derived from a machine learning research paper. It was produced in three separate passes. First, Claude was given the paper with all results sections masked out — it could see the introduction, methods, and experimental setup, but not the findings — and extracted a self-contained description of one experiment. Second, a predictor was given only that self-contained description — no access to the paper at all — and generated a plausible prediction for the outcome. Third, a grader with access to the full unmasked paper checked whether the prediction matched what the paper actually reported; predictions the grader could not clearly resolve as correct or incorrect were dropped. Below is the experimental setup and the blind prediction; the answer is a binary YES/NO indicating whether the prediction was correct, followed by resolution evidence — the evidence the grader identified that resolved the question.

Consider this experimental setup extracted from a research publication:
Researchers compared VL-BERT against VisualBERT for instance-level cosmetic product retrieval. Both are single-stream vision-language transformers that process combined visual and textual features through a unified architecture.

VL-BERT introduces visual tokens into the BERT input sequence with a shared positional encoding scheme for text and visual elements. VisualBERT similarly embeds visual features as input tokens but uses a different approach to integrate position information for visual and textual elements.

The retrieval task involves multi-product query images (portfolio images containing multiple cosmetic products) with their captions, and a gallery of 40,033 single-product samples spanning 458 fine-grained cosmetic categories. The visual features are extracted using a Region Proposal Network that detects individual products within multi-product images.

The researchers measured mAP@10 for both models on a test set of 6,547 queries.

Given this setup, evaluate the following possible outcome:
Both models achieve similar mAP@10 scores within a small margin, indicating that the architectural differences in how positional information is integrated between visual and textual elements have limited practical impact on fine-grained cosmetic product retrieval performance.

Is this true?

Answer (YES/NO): YES